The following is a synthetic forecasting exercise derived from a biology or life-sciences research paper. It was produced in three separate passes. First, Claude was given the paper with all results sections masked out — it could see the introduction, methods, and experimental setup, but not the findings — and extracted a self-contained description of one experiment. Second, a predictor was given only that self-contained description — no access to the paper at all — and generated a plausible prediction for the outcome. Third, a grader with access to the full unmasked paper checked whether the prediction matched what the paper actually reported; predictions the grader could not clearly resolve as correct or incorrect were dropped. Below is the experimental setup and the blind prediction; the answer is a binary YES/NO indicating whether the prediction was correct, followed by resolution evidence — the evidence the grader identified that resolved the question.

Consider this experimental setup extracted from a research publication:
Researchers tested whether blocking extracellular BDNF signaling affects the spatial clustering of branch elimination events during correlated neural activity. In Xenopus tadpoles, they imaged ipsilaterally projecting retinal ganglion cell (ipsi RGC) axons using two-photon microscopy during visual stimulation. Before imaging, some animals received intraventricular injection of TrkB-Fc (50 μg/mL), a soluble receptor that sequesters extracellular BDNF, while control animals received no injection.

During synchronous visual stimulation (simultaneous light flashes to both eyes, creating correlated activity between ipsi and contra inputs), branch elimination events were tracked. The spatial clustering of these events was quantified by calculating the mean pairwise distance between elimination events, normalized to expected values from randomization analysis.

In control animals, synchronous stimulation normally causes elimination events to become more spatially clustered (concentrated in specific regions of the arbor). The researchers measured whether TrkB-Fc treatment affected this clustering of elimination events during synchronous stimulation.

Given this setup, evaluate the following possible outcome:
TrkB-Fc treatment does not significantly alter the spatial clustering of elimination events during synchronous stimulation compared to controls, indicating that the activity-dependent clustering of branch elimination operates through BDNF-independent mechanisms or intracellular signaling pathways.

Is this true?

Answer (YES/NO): NO